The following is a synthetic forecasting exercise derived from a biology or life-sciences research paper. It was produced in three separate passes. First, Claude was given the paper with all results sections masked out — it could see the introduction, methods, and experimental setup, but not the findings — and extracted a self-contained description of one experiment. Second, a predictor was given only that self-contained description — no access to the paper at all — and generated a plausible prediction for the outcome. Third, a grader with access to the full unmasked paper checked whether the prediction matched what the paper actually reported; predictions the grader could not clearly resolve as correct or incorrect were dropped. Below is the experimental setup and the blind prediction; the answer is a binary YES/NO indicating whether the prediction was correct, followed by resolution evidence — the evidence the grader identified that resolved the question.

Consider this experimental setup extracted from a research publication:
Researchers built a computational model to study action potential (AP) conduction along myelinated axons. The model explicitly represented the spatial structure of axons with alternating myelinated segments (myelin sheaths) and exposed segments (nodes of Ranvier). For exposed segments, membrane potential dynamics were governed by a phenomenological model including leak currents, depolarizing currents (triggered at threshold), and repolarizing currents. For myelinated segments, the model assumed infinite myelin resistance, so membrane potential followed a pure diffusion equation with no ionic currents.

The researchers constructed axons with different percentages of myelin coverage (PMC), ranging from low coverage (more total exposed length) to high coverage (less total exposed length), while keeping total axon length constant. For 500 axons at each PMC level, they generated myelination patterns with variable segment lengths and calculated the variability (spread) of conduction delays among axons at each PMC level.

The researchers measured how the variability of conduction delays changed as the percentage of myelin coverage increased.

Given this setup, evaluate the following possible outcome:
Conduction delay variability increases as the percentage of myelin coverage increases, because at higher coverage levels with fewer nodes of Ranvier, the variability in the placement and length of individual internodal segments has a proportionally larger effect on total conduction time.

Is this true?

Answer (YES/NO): NO